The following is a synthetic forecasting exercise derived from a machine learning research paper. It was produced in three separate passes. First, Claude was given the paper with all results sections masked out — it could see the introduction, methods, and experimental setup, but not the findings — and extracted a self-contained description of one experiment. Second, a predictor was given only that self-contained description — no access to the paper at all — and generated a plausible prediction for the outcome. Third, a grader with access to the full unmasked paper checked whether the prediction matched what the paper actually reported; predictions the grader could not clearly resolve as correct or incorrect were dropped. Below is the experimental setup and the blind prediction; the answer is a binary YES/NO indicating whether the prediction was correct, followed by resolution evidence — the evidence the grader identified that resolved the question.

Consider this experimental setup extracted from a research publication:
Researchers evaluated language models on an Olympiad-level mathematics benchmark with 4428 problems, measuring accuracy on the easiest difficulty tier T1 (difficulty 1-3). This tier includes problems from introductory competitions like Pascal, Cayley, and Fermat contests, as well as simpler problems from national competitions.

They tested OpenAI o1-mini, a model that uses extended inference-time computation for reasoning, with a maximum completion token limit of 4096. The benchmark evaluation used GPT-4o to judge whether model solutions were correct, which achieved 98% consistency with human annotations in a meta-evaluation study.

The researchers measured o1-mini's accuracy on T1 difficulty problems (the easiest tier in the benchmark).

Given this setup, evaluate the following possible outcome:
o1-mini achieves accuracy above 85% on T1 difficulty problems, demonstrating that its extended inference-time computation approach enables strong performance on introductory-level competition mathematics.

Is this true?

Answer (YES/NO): NO